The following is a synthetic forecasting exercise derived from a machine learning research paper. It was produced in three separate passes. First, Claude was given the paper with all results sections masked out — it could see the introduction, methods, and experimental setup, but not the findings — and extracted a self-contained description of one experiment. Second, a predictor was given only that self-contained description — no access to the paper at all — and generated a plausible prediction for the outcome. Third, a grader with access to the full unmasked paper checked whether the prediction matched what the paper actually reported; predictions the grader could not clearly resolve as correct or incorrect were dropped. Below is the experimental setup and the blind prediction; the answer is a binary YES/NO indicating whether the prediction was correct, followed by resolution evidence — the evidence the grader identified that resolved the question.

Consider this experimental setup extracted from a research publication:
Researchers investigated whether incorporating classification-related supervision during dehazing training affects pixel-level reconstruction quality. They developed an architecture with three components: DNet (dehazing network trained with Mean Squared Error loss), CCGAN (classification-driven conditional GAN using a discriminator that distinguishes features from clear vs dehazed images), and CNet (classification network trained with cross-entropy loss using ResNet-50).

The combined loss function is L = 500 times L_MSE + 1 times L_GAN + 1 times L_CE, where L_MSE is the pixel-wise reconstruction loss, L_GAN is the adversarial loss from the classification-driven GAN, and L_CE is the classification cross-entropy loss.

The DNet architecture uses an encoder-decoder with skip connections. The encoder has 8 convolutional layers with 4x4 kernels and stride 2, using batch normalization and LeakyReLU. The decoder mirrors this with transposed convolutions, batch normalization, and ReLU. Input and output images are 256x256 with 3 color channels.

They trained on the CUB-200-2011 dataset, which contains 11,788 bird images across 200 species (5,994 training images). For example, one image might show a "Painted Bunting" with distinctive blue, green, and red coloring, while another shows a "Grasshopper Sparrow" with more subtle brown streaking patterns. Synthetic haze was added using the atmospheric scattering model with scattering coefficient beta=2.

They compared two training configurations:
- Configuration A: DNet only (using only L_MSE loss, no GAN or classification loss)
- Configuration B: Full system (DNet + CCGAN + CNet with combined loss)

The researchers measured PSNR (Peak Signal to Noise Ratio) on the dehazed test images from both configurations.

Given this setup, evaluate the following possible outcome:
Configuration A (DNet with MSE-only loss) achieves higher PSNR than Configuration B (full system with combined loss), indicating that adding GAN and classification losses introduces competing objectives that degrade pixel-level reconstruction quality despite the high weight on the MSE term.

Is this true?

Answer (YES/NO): NO